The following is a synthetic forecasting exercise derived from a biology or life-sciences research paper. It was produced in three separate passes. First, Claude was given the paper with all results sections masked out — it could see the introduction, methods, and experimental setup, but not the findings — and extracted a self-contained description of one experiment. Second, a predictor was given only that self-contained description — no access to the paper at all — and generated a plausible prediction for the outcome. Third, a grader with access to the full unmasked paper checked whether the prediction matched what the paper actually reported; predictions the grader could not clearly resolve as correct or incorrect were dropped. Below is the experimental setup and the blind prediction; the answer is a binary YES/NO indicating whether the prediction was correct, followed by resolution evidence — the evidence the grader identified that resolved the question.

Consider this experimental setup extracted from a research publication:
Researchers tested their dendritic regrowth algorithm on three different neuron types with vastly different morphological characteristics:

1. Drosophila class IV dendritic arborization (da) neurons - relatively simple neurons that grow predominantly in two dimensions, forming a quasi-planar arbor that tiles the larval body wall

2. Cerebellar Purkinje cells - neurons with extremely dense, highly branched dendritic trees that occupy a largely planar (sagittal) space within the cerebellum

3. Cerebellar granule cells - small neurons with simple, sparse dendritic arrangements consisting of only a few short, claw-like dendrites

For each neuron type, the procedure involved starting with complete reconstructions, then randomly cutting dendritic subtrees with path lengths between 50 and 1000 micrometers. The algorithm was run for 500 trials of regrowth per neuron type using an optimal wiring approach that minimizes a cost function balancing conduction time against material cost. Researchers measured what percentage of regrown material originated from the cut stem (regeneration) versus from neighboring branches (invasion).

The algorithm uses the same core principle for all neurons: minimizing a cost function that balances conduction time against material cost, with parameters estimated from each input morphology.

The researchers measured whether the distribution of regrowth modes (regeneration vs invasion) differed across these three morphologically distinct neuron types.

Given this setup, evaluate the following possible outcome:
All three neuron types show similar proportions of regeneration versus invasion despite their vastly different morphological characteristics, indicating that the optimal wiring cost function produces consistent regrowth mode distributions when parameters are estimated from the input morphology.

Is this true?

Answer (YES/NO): NO